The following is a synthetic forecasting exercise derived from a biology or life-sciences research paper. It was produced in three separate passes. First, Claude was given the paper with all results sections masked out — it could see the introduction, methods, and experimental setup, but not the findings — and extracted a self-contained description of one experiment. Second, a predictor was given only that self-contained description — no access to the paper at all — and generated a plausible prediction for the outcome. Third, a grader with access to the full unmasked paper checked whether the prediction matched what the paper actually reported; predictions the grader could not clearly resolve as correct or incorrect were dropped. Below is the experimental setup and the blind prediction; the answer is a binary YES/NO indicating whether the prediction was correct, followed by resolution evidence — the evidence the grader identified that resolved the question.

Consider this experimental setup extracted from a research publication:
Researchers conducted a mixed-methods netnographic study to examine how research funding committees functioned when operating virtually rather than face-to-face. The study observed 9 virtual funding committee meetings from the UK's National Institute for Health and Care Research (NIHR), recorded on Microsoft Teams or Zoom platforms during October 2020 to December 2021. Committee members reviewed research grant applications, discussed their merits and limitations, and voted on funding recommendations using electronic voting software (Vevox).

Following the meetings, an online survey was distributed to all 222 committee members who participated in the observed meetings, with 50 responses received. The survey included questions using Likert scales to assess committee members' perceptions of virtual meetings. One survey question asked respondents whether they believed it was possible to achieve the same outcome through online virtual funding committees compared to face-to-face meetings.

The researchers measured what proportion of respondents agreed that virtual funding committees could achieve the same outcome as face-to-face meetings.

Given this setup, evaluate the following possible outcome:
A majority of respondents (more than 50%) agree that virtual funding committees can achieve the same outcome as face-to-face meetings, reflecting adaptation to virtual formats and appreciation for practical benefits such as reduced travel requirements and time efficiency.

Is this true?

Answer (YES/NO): YES